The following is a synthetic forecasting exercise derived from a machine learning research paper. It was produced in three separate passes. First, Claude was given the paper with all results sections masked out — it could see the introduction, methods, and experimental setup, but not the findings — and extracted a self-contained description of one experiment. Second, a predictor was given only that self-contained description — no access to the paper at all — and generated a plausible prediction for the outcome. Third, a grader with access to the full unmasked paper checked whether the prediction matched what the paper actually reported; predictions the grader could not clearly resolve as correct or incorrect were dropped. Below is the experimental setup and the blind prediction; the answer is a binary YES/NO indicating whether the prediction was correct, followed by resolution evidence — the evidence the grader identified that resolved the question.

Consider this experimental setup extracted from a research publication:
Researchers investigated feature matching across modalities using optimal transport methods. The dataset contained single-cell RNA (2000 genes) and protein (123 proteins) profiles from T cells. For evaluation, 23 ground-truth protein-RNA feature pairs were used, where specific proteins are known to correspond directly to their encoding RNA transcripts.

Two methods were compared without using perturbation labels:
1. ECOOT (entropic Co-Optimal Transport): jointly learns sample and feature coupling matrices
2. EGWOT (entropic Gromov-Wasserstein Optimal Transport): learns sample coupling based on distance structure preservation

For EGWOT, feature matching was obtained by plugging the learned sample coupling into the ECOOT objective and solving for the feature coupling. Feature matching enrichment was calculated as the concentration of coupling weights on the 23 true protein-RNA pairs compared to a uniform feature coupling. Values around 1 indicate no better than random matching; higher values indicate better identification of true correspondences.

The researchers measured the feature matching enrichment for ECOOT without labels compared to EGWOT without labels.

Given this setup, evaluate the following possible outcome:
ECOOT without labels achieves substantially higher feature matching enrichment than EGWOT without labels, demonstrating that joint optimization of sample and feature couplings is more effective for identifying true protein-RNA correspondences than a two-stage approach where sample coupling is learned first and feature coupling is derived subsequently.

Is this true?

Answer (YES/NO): NO